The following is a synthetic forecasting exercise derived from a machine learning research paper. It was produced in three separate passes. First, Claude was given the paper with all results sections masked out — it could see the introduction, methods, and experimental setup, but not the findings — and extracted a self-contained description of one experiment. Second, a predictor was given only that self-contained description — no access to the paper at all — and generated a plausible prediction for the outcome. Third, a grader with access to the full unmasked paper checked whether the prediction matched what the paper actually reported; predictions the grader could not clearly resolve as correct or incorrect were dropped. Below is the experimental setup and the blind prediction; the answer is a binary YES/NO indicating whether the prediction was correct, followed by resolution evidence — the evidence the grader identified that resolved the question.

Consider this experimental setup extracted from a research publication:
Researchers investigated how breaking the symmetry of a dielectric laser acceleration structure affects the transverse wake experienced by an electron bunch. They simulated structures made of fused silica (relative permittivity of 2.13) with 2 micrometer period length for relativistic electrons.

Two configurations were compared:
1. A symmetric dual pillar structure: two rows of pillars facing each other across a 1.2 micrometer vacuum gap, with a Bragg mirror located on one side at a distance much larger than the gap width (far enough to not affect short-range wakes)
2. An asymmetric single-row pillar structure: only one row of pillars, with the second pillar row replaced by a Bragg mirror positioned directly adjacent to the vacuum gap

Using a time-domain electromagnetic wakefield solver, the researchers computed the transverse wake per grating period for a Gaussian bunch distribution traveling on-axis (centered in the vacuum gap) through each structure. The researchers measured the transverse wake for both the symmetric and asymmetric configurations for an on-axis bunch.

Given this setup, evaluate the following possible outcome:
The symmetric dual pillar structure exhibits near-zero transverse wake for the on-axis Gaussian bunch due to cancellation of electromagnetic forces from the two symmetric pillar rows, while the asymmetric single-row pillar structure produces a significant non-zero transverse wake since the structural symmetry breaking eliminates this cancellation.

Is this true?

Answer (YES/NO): YES